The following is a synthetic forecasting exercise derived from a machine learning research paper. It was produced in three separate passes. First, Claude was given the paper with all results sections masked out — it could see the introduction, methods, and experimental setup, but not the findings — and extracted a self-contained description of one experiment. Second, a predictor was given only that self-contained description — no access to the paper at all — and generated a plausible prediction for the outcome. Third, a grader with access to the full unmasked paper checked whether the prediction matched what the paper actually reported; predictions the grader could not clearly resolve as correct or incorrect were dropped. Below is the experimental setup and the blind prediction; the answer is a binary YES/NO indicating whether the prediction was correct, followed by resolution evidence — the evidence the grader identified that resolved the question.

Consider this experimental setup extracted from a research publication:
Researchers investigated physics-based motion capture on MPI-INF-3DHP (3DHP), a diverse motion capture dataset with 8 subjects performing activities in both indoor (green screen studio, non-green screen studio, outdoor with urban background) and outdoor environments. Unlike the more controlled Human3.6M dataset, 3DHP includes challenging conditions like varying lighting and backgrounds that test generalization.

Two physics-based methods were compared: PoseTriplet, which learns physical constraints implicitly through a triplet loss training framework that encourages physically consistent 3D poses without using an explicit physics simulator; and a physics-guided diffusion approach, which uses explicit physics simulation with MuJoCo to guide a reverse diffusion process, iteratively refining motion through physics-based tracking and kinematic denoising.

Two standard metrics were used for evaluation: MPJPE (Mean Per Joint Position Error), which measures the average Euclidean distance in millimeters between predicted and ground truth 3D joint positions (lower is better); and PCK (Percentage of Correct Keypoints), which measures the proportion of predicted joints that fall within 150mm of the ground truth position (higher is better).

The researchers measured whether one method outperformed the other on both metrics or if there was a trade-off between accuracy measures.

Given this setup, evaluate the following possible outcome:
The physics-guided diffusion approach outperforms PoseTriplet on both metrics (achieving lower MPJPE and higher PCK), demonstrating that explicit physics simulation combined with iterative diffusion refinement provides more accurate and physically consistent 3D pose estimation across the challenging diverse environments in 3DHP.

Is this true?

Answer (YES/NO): NO